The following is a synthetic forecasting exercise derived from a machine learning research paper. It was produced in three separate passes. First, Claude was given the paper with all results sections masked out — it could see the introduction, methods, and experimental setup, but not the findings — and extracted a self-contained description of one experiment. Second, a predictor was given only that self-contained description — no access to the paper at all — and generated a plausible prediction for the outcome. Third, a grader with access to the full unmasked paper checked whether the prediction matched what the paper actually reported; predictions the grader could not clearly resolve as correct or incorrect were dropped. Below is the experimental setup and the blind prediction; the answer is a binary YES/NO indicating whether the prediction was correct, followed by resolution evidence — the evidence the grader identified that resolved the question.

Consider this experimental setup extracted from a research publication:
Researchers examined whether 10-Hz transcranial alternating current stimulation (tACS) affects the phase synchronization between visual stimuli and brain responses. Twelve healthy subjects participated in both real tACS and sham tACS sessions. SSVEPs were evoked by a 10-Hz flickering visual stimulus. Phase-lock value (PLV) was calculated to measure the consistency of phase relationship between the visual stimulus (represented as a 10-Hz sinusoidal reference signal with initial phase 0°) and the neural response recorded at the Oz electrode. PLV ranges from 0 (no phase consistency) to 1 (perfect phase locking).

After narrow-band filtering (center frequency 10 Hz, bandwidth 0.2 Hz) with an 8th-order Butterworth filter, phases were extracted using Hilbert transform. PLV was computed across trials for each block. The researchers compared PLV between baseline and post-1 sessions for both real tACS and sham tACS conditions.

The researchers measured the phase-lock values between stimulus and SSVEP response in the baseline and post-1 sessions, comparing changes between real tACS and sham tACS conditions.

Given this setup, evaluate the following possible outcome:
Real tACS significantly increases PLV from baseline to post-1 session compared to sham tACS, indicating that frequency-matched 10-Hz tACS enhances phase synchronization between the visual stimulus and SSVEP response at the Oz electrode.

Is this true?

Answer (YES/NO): NO